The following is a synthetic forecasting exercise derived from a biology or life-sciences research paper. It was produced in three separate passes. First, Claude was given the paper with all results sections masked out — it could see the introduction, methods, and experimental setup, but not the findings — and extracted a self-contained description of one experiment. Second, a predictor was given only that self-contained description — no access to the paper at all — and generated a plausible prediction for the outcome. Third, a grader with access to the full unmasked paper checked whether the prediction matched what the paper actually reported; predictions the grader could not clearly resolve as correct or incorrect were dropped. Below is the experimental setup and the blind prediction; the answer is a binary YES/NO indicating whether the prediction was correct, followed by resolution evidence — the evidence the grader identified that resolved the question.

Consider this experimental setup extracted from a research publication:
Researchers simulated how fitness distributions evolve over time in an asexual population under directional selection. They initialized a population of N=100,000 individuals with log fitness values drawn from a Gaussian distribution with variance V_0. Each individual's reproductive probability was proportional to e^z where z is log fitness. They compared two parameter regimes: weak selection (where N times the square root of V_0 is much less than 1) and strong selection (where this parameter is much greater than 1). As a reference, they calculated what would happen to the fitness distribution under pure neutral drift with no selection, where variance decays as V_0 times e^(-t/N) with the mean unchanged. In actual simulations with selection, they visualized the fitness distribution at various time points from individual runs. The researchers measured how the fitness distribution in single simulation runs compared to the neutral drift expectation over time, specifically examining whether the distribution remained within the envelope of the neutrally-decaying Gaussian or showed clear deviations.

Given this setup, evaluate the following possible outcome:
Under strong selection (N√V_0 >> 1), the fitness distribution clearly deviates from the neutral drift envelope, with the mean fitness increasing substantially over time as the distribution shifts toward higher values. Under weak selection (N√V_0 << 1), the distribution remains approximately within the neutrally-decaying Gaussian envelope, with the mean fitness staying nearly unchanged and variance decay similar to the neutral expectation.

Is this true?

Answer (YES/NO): YES